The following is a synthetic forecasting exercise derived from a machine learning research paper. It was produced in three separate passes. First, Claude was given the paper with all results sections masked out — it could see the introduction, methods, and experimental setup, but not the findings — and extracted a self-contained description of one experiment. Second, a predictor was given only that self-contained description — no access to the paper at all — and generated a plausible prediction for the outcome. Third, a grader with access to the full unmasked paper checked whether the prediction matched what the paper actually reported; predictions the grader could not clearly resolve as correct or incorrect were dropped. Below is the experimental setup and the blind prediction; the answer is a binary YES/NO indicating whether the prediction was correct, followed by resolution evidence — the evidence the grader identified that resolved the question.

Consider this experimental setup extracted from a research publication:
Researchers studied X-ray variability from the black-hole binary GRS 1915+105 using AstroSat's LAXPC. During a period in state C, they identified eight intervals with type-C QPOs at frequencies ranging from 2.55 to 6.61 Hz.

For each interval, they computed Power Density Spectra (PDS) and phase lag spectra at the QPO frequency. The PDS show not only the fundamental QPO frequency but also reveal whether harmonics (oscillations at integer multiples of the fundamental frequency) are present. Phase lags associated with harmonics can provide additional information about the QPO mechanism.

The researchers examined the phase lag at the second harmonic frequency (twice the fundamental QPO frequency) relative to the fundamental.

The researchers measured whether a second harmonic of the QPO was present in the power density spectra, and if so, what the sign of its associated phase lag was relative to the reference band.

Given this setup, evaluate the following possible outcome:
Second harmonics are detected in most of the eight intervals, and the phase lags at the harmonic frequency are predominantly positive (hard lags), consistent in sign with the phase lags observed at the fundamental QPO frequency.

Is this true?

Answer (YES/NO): NO